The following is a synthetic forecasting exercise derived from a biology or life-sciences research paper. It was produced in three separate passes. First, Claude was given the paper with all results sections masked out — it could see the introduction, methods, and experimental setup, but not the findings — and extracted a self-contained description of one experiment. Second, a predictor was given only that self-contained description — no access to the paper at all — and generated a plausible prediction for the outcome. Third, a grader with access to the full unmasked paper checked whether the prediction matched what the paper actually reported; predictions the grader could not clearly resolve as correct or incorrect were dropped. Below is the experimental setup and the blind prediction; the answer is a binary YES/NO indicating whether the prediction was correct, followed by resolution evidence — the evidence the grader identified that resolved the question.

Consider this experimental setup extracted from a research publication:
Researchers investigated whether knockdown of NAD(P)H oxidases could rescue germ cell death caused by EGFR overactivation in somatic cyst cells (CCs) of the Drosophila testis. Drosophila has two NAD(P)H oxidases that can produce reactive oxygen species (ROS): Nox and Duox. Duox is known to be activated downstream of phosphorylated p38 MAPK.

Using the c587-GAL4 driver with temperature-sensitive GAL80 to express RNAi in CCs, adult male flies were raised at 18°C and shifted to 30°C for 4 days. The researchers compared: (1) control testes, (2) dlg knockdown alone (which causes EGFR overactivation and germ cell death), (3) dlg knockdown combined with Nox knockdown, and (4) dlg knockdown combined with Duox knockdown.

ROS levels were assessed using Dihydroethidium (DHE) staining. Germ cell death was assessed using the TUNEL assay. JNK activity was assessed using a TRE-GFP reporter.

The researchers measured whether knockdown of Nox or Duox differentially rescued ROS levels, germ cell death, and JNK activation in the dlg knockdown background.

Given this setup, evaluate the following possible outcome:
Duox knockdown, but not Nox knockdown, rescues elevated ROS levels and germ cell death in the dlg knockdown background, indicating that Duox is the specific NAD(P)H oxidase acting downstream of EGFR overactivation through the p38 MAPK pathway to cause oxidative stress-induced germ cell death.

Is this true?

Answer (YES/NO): NO